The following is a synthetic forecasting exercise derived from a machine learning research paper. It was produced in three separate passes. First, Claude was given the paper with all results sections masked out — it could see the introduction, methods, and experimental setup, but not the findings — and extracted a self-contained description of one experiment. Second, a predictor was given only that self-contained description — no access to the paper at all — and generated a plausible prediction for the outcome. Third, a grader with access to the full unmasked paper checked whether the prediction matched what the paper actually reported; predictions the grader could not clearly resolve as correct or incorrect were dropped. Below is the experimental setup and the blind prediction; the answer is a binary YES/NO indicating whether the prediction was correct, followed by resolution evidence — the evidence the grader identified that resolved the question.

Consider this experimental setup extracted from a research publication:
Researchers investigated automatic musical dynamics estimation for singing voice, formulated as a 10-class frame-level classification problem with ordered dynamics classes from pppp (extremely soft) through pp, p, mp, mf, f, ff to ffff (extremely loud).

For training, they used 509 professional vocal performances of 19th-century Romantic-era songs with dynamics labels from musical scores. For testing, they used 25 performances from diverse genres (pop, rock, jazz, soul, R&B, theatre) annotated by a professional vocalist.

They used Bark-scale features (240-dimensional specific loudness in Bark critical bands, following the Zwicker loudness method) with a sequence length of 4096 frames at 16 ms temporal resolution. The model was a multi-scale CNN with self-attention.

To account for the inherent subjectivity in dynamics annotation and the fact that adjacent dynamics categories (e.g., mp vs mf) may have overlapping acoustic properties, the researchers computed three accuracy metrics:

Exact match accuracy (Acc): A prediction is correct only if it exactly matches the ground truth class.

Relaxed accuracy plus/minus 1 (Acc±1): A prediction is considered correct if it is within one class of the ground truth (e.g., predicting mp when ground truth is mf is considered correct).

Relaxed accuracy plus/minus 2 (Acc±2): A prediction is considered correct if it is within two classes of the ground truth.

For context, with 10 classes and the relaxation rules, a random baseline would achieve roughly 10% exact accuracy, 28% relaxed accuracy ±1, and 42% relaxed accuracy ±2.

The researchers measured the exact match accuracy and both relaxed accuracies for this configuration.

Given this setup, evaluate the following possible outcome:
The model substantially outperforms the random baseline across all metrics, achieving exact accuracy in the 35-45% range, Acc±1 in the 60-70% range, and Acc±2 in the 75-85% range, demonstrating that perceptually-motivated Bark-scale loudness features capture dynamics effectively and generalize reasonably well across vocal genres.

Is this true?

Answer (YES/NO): NO